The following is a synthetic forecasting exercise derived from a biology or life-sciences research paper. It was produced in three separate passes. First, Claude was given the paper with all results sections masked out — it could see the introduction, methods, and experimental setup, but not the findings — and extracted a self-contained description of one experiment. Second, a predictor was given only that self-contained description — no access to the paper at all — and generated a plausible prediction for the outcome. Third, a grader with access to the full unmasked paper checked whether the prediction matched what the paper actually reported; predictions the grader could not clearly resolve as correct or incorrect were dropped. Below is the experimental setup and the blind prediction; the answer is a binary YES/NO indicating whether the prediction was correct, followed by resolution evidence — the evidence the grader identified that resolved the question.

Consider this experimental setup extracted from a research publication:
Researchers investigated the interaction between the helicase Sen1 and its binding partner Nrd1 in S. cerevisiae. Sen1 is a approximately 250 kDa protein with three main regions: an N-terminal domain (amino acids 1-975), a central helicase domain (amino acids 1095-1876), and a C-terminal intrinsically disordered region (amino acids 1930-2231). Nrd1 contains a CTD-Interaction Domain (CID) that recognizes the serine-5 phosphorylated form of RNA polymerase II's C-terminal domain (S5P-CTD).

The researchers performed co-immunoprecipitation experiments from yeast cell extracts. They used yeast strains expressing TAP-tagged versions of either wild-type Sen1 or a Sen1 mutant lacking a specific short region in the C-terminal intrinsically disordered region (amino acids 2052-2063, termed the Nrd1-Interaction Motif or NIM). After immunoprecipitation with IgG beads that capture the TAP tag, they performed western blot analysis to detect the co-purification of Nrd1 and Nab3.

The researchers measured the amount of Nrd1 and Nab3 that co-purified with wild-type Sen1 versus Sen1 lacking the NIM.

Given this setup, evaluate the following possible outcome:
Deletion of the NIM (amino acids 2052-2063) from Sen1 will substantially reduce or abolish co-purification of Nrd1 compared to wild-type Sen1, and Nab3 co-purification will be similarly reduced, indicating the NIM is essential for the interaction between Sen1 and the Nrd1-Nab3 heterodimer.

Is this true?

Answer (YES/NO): YES